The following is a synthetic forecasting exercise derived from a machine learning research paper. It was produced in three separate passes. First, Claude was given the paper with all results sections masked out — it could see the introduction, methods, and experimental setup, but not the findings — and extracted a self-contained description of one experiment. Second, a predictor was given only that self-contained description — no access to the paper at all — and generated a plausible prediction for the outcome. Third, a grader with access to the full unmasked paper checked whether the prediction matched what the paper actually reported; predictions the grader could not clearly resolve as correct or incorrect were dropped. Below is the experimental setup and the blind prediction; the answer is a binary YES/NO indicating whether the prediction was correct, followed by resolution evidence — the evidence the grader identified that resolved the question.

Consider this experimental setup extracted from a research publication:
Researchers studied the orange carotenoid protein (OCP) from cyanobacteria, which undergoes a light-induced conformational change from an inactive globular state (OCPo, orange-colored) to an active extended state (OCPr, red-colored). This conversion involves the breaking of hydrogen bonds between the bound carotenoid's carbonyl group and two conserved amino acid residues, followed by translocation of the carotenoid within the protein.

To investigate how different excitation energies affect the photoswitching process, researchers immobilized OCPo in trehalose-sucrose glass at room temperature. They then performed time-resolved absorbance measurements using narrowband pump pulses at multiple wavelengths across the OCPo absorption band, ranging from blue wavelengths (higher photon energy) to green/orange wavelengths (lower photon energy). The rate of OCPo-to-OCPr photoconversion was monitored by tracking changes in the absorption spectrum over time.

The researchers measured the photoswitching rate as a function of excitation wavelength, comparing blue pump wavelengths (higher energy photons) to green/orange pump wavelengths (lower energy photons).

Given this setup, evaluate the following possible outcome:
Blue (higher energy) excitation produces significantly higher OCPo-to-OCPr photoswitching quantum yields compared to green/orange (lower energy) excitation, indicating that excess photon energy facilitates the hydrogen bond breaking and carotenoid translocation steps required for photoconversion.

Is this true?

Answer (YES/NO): NO